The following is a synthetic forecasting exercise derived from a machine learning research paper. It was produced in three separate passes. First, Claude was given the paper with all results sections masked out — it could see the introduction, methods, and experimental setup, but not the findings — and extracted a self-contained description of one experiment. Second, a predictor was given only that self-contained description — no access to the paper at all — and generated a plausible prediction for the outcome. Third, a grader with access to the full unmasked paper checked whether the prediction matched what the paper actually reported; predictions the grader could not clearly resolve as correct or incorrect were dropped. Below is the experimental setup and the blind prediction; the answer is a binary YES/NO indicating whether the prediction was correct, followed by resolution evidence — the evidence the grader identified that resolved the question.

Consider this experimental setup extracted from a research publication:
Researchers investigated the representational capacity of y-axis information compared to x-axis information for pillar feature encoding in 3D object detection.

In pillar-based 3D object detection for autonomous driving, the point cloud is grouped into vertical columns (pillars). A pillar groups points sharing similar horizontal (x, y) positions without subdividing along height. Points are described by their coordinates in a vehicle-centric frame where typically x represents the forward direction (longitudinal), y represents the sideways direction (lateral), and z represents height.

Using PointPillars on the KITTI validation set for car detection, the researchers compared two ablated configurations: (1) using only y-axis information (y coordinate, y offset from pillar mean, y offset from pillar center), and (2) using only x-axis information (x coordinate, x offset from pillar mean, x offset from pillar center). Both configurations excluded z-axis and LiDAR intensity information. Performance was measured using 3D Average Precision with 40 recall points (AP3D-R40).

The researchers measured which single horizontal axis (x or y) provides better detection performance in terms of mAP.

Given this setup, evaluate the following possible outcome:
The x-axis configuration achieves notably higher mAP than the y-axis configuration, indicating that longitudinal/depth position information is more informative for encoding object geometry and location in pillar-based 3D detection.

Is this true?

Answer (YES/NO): NO